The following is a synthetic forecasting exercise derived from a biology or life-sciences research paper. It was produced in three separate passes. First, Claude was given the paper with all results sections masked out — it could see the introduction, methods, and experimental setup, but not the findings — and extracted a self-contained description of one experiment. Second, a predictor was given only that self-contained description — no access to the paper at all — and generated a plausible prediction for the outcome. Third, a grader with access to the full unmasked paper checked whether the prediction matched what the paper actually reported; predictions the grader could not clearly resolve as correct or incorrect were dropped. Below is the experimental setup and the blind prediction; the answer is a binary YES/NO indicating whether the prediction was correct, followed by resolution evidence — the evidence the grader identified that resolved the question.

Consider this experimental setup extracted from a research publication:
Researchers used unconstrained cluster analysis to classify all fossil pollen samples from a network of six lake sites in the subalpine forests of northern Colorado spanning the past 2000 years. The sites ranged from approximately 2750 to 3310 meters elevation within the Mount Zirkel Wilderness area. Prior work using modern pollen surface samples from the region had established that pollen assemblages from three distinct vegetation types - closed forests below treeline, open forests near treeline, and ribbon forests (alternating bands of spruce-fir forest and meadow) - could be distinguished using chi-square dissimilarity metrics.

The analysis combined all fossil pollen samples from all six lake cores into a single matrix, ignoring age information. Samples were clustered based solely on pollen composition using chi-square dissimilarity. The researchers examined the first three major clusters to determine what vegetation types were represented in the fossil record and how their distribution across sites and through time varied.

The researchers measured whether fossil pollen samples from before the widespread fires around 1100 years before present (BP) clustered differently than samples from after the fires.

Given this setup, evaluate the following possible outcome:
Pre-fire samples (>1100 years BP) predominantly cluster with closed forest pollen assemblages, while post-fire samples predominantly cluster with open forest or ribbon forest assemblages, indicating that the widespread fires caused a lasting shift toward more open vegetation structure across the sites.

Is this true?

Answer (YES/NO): YES